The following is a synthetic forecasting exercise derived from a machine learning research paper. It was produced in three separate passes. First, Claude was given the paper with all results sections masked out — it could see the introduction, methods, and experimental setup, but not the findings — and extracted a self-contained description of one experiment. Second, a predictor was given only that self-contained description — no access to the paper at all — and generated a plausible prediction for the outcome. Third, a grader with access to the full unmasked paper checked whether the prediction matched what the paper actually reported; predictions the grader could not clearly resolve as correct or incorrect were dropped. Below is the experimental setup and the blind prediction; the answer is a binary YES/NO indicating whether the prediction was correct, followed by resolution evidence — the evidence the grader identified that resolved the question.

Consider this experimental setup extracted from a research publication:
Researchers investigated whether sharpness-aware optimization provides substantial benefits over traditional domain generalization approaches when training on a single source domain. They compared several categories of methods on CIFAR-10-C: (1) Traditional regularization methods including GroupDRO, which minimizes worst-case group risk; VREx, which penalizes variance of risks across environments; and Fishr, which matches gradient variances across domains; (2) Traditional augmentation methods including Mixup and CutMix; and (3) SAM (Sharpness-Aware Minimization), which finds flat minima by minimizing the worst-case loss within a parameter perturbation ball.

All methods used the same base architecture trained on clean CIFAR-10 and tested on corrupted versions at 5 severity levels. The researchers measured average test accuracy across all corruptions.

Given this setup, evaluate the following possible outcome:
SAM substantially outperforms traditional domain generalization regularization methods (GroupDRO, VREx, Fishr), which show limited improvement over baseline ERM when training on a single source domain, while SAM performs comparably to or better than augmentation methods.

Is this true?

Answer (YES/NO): YES